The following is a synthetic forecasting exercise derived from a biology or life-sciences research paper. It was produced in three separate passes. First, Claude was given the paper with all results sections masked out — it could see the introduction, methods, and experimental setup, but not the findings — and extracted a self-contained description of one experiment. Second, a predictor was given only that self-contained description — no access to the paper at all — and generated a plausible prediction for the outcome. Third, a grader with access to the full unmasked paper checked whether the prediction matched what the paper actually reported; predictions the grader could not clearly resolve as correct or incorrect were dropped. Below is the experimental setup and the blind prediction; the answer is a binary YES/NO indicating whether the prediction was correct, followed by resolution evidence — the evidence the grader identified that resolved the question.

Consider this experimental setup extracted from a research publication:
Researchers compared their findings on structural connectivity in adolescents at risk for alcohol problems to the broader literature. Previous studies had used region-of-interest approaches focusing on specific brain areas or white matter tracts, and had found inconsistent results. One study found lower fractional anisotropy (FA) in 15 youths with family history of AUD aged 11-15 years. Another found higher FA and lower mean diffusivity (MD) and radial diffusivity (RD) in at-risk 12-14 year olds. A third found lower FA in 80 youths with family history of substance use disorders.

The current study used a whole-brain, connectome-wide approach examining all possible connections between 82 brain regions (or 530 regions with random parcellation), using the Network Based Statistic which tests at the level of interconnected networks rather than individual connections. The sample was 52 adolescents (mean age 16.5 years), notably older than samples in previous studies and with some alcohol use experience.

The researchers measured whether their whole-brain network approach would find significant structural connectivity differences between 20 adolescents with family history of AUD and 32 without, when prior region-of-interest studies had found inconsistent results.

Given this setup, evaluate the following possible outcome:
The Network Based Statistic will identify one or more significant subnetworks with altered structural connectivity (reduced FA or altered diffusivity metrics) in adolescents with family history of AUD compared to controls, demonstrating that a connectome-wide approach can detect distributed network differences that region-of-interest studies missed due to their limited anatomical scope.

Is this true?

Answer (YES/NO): NO